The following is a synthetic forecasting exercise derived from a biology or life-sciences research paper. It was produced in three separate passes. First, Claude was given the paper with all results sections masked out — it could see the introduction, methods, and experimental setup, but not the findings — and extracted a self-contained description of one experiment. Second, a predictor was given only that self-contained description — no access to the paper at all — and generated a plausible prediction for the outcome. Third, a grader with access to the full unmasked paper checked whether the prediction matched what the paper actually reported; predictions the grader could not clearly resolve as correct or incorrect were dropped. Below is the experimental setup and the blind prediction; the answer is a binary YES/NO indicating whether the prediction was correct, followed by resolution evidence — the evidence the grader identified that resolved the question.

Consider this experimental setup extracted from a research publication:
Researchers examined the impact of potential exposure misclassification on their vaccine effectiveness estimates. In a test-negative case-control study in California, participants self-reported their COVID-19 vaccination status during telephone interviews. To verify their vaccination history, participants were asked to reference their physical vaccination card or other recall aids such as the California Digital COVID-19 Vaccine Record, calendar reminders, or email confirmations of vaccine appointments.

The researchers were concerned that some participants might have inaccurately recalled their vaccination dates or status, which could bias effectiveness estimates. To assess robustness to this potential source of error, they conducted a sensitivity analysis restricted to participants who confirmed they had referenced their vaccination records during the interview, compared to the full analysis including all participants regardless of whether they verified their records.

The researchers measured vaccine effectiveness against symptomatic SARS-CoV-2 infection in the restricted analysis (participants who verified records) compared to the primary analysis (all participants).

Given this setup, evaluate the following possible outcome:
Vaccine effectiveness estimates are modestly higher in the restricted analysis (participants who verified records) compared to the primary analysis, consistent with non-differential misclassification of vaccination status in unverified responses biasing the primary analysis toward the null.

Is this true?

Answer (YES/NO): NO